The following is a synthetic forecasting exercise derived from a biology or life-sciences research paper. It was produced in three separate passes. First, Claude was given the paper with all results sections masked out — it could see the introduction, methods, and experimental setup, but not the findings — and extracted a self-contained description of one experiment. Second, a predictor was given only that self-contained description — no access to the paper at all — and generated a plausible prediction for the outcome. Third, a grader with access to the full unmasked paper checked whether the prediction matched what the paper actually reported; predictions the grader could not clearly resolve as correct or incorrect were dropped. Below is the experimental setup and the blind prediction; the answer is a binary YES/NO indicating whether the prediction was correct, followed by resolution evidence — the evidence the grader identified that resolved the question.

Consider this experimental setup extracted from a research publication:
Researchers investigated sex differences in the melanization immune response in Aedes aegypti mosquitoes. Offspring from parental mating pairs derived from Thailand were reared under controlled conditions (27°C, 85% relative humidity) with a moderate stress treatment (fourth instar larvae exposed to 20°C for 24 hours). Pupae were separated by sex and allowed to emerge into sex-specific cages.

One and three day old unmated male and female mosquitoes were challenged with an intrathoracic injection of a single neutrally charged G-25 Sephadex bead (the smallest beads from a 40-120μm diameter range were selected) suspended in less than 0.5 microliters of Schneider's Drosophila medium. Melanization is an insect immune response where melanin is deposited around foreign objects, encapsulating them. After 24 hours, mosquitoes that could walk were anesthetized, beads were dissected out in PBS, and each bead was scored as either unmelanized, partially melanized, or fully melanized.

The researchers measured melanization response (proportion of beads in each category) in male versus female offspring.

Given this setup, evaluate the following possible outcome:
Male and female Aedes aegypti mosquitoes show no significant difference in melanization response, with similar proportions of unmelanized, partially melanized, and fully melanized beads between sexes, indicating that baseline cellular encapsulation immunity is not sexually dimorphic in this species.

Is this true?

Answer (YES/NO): NO